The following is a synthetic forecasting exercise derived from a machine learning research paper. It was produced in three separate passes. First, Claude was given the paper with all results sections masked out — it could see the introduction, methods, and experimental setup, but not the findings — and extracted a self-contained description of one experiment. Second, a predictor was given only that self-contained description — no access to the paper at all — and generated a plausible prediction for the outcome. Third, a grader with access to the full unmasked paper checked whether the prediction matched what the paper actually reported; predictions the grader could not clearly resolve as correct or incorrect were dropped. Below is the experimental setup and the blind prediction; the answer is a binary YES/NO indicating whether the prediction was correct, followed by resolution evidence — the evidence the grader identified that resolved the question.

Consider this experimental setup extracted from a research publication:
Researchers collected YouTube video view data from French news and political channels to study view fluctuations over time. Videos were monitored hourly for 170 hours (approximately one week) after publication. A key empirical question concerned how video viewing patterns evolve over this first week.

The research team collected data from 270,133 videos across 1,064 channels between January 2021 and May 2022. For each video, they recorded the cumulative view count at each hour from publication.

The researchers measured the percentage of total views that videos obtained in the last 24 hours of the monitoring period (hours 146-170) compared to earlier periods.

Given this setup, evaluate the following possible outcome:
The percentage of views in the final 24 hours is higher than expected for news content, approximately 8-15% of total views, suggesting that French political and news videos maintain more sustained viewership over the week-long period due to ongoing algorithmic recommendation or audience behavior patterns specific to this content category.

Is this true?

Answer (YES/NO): NO